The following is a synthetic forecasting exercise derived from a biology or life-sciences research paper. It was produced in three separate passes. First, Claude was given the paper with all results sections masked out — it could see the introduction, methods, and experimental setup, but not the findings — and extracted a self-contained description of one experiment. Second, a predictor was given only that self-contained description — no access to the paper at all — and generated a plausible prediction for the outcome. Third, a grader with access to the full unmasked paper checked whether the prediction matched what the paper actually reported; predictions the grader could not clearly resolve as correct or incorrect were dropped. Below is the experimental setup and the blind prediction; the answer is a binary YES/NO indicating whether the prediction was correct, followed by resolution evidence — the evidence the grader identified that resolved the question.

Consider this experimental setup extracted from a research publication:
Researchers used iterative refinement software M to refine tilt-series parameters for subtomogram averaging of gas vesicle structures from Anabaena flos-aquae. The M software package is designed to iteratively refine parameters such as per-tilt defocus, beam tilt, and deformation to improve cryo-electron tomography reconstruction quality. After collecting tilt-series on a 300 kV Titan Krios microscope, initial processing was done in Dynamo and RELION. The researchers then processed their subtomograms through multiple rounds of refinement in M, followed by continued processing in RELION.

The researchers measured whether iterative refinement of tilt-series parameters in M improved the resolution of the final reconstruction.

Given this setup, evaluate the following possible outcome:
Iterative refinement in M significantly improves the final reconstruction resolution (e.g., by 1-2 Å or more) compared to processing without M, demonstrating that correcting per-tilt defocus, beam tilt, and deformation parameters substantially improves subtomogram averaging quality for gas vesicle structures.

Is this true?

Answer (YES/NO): NO